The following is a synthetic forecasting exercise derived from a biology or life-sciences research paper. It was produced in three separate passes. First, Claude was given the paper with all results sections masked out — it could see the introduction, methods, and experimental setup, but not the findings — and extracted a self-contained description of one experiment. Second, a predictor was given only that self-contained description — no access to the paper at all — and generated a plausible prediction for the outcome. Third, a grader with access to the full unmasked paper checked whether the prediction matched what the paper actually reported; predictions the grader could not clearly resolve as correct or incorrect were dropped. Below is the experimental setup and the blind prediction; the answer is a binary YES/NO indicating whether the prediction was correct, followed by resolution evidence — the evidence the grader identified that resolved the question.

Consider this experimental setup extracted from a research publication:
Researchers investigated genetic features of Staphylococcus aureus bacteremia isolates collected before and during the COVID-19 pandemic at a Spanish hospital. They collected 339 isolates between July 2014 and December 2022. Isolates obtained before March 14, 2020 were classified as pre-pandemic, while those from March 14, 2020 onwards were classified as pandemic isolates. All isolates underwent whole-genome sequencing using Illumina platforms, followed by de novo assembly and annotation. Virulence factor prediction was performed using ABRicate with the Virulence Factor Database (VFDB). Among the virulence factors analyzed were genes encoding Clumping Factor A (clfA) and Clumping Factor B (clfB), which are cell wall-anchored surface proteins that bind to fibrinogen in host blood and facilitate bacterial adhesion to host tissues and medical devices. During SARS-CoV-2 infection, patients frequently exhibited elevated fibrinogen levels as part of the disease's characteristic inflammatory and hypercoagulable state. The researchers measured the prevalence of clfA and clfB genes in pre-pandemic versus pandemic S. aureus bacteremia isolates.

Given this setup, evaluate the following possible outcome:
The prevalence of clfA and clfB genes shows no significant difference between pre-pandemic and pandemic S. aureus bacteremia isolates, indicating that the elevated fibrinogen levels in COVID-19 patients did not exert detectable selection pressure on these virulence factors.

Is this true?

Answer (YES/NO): NO